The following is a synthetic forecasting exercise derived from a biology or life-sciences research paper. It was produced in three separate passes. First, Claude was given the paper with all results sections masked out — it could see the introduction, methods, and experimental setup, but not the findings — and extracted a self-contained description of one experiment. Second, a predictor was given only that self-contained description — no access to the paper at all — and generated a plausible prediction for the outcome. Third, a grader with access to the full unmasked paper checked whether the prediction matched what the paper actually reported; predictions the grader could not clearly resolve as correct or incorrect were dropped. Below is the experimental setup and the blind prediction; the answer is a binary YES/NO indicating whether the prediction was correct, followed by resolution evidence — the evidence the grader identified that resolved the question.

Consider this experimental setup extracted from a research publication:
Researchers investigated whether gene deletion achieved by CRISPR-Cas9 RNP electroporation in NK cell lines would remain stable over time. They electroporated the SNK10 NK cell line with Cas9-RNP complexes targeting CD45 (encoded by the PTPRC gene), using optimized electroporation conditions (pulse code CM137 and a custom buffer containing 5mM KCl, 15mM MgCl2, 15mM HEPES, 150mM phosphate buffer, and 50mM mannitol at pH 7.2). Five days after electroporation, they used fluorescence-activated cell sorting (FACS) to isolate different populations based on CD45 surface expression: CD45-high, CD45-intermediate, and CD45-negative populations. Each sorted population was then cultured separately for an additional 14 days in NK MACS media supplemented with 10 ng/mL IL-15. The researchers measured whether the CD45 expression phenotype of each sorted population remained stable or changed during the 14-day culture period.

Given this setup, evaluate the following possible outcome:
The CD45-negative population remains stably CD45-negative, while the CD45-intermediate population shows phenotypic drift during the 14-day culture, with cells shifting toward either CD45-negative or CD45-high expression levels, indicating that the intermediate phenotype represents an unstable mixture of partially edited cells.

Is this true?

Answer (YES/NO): NO